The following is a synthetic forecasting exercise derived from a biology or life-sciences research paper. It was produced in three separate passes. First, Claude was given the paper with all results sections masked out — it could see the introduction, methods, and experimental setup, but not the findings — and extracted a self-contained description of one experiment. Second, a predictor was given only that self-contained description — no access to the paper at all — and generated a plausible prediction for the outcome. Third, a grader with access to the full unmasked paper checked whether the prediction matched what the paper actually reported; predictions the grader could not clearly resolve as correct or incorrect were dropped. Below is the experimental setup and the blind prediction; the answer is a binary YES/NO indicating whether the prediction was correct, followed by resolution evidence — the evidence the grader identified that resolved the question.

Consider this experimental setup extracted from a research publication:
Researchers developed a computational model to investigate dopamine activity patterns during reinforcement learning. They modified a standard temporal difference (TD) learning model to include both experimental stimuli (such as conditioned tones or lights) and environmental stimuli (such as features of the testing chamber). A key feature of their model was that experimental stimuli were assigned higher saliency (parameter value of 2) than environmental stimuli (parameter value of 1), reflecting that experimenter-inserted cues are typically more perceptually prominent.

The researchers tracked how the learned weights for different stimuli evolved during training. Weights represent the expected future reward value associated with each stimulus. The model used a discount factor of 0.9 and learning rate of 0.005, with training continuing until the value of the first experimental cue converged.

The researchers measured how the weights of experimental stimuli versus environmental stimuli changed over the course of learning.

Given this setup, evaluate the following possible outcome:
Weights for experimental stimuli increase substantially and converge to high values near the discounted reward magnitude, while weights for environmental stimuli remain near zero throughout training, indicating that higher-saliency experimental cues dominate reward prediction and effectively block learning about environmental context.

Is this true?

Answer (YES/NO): NO